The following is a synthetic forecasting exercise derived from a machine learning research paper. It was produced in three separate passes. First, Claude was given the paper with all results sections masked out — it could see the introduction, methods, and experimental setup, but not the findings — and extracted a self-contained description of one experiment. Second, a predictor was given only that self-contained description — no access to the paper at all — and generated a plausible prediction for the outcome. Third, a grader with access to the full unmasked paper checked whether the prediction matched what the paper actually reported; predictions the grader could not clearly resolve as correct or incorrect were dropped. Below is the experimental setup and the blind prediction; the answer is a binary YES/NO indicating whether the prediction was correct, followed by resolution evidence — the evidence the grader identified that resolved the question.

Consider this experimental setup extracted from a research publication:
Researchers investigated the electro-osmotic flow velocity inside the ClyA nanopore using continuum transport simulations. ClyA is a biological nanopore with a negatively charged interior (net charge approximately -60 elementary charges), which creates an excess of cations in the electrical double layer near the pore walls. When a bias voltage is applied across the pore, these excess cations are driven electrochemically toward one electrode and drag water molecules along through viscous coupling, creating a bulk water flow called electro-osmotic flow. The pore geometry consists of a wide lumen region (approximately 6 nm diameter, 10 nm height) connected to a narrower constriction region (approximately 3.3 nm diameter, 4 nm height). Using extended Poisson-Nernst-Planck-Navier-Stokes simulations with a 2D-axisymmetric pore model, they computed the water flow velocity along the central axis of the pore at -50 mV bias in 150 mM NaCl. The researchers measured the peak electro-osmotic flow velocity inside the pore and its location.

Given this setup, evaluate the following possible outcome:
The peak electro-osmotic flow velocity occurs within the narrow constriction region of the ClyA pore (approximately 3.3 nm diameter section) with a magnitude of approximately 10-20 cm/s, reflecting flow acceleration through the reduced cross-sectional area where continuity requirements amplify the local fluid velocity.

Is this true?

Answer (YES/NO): NO